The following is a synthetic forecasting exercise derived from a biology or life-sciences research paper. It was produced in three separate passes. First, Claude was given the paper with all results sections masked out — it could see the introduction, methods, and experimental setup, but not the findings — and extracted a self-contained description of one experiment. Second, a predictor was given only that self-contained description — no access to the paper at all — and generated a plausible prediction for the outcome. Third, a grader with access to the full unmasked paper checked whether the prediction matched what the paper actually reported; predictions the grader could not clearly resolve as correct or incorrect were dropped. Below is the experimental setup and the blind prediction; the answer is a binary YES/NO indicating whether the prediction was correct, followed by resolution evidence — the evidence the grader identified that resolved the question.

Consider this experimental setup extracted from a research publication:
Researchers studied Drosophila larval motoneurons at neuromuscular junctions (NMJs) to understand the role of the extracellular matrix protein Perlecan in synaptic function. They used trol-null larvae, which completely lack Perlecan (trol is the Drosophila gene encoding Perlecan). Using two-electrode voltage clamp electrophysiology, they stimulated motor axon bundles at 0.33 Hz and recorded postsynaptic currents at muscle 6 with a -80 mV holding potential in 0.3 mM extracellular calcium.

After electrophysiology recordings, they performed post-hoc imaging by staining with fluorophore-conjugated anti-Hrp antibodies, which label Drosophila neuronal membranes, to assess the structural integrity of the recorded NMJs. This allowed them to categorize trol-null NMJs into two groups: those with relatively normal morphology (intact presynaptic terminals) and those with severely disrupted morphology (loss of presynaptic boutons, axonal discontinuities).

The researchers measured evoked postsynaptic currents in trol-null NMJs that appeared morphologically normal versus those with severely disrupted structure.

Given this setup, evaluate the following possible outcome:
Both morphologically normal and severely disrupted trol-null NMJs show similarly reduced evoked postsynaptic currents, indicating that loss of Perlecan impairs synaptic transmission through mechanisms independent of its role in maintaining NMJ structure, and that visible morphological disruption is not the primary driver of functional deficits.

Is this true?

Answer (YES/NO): NO